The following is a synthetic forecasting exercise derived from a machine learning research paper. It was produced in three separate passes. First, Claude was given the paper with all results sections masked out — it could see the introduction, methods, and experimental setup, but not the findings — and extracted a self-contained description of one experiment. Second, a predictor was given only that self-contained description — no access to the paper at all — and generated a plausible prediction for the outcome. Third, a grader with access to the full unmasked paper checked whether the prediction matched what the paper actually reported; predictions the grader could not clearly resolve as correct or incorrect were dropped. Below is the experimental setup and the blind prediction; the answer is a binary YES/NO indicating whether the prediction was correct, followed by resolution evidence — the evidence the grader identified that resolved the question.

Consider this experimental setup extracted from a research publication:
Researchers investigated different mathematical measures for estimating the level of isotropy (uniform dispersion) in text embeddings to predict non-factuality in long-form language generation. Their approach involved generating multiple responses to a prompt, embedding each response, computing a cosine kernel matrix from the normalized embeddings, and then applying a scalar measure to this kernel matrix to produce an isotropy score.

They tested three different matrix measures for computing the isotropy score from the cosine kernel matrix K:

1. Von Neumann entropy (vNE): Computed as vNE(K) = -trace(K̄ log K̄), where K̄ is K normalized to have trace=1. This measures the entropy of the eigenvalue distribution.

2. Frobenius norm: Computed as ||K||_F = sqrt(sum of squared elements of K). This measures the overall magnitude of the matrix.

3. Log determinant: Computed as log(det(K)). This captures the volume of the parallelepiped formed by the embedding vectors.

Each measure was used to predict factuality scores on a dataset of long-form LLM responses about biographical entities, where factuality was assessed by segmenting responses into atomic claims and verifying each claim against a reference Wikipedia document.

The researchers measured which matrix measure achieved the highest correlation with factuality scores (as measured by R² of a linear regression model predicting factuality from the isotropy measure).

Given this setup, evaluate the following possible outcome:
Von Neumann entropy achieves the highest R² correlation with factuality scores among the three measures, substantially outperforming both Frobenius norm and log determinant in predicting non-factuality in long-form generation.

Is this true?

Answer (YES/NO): NO